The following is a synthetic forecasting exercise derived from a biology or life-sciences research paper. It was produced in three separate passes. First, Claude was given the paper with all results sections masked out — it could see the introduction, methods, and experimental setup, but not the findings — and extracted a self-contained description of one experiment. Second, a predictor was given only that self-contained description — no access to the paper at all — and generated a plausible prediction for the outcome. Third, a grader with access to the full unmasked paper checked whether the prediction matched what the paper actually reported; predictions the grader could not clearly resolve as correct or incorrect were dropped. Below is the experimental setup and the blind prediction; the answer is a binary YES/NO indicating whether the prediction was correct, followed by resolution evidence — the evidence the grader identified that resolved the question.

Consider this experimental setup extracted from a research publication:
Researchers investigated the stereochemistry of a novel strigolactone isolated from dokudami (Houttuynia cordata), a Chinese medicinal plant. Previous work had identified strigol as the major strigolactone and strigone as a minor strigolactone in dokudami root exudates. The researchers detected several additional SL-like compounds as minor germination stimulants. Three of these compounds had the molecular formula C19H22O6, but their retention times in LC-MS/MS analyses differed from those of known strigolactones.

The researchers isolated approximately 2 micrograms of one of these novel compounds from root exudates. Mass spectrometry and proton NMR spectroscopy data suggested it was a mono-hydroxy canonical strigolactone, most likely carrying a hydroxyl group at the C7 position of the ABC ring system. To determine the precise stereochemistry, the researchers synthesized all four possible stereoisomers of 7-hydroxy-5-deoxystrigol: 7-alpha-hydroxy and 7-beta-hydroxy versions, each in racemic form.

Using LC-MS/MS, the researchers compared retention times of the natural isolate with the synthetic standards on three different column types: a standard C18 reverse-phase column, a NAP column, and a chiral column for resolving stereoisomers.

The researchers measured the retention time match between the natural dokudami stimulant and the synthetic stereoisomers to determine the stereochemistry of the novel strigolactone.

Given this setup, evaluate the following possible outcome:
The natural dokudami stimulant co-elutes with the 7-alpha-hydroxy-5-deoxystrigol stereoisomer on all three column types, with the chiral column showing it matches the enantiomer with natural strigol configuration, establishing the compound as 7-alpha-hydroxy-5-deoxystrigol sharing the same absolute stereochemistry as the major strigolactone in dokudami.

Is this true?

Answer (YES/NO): NO